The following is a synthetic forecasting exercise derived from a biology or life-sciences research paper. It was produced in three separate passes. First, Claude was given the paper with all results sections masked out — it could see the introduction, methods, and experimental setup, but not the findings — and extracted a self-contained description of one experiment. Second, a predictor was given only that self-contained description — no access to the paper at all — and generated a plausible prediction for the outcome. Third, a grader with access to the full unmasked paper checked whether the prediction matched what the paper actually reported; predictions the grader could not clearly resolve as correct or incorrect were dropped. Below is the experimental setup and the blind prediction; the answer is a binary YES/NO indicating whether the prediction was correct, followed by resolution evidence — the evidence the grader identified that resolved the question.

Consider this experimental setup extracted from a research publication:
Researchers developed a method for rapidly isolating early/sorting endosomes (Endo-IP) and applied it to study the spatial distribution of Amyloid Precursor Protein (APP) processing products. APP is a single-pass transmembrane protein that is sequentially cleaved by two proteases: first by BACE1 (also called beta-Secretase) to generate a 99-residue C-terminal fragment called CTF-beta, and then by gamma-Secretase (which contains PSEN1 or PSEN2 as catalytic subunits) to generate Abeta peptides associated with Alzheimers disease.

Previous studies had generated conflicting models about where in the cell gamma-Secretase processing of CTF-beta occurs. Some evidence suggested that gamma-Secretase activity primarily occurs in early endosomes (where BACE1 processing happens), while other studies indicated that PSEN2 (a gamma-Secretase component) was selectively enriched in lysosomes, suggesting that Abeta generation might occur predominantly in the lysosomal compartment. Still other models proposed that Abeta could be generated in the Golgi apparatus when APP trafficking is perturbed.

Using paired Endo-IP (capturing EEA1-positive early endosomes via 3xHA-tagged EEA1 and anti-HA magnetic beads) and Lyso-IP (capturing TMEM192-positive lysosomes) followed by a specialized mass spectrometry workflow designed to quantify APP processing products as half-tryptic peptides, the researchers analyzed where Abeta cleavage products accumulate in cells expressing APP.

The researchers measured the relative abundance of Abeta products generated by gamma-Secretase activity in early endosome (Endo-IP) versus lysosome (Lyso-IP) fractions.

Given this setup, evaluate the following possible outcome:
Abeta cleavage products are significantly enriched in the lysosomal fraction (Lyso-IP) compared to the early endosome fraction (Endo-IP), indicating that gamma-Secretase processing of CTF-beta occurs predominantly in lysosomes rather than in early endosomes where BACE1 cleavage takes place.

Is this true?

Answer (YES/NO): NO